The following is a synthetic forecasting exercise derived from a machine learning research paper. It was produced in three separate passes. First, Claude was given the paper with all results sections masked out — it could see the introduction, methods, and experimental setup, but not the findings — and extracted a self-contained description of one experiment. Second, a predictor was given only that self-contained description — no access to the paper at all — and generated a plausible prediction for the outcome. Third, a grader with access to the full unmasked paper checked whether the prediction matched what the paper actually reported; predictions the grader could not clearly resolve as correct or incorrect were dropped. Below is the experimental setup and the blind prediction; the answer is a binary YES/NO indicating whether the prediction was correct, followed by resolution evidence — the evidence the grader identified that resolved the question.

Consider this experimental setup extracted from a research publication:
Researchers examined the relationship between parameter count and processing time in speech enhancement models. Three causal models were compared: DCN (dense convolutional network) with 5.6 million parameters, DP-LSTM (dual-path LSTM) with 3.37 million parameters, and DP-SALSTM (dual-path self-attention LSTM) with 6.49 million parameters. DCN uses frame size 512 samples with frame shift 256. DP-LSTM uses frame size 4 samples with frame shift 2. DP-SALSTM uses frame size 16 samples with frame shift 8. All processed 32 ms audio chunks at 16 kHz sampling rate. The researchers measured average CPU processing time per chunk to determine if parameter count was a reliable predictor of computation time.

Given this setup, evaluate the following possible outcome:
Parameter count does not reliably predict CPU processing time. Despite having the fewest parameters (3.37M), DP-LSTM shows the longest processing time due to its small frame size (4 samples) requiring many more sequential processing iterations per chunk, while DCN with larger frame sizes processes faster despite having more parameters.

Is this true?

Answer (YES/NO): YES